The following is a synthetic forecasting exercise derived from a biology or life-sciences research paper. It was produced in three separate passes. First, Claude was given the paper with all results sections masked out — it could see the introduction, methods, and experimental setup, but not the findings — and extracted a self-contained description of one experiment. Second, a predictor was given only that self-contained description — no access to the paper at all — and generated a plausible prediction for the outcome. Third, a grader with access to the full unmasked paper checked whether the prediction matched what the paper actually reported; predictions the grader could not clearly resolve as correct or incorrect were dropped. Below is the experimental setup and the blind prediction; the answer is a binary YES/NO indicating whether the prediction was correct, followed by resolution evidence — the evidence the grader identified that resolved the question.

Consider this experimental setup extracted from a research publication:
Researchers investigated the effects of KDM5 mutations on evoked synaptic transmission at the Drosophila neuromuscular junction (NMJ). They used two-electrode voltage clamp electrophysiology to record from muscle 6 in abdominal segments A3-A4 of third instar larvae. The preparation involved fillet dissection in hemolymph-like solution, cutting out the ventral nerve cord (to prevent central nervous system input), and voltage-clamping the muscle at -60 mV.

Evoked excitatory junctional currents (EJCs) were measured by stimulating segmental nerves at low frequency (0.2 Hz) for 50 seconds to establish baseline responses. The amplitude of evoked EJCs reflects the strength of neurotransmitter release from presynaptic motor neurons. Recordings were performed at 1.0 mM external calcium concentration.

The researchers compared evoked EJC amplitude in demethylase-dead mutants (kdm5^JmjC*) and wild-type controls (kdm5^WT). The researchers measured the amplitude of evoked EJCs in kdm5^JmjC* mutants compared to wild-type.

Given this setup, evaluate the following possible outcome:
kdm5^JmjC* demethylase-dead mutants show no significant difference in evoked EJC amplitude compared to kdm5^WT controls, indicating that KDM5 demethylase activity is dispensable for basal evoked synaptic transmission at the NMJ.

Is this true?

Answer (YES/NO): NO